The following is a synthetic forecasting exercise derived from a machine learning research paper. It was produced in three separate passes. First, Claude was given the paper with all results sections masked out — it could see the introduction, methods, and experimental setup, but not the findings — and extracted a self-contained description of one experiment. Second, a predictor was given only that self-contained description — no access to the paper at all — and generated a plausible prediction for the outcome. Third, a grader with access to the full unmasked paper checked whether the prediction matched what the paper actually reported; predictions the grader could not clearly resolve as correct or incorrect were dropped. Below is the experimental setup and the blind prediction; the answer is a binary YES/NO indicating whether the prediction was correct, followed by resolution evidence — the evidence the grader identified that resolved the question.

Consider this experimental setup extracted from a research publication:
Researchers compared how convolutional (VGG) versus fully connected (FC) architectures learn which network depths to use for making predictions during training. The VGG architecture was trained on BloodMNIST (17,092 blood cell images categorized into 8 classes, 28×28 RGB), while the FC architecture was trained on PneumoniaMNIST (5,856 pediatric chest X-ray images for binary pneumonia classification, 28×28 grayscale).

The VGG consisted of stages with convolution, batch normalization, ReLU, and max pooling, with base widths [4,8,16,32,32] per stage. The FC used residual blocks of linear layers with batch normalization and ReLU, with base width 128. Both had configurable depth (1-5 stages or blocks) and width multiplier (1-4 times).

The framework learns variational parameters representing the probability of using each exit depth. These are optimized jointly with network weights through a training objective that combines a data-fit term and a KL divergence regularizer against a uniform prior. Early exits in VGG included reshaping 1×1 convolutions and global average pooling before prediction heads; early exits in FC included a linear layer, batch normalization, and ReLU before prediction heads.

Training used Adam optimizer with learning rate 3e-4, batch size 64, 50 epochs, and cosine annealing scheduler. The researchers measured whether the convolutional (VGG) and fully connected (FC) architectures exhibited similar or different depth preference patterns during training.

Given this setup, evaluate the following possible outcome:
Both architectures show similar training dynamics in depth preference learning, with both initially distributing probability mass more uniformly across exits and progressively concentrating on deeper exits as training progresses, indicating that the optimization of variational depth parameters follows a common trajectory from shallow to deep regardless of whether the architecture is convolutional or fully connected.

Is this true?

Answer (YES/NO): NO